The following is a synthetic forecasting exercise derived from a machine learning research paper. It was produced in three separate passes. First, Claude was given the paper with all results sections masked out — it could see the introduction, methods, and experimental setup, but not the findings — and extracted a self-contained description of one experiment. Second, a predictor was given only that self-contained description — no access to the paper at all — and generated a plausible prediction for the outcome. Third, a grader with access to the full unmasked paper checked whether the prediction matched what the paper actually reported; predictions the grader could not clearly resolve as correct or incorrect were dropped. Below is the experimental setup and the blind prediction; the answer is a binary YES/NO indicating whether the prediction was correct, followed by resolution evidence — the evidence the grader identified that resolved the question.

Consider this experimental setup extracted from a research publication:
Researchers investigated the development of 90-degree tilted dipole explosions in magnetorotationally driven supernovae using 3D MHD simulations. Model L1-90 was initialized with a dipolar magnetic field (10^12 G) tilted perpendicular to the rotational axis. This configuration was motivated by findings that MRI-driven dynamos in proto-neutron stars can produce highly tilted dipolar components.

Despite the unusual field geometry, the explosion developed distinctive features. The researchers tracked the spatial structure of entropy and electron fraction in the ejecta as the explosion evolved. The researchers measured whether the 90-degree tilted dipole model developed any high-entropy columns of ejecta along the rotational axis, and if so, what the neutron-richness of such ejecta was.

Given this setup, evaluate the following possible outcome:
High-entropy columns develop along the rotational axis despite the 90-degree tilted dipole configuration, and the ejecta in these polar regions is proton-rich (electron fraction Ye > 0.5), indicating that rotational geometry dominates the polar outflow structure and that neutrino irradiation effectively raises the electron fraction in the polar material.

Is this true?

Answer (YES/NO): NO